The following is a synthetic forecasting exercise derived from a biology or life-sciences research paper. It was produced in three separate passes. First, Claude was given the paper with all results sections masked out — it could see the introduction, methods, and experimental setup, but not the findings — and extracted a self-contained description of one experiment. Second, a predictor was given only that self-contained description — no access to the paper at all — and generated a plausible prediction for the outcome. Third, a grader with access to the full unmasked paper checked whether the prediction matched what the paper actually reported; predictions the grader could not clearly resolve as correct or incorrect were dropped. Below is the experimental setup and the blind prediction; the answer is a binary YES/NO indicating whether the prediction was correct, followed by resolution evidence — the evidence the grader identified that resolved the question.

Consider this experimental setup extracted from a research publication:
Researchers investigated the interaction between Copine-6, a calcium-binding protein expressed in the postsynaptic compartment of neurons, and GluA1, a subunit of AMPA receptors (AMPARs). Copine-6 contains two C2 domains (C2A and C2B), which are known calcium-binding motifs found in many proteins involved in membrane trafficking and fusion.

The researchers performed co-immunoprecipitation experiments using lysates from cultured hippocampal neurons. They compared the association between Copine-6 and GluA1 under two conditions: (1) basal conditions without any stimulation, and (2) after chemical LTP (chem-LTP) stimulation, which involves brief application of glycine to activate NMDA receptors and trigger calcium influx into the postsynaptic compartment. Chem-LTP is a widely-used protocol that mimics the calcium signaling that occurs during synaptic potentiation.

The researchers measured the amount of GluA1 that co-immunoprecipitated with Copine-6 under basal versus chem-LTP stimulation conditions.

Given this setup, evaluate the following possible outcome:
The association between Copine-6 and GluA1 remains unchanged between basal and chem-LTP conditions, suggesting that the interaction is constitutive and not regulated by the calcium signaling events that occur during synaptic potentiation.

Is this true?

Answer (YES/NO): NO